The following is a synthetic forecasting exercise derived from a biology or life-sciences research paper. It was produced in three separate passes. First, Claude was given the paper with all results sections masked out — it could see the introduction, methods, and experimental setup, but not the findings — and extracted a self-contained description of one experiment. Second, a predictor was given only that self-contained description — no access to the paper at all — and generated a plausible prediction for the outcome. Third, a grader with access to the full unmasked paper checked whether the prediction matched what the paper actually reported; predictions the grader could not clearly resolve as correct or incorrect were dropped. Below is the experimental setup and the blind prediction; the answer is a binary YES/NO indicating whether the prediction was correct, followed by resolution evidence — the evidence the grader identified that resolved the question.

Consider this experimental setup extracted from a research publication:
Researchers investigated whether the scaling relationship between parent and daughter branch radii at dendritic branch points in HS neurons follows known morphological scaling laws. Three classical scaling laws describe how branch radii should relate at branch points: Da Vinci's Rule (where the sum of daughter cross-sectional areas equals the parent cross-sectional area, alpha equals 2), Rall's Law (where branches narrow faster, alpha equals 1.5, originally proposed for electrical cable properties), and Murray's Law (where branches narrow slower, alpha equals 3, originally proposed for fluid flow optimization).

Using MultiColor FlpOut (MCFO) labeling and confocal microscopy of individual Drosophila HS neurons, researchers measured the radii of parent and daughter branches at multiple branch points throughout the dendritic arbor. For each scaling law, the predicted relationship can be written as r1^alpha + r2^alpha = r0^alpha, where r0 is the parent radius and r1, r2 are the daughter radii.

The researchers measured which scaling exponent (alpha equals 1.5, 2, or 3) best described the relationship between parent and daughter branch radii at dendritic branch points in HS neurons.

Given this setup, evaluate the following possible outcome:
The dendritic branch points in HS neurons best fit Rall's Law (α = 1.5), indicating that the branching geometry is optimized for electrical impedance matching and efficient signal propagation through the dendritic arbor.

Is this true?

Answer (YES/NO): NO